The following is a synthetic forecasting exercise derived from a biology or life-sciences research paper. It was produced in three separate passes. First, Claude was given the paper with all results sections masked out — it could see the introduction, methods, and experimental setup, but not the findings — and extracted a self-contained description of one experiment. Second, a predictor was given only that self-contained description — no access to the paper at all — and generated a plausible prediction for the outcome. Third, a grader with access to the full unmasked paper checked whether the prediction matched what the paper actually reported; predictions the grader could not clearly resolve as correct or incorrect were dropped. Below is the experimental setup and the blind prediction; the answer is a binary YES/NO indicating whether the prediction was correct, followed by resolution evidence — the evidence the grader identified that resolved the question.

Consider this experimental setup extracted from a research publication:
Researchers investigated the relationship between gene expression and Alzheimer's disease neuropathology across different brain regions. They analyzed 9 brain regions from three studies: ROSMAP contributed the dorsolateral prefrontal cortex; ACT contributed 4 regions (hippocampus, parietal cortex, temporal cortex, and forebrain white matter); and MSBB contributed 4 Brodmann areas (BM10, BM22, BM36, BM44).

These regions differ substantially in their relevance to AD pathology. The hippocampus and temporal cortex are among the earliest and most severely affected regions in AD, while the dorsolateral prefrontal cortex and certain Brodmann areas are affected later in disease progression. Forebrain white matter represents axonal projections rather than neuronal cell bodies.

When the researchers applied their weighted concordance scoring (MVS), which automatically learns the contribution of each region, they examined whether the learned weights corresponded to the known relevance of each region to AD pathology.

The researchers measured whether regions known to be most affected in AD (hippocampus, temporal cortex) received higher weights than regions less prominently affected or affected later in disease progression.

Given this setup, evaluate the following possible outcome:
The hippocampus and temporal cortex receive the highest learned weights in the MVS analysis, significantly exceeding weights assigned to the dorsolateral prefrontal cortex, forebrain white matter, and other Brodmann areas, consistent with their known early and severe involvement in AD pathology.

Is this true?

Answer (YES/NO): NO